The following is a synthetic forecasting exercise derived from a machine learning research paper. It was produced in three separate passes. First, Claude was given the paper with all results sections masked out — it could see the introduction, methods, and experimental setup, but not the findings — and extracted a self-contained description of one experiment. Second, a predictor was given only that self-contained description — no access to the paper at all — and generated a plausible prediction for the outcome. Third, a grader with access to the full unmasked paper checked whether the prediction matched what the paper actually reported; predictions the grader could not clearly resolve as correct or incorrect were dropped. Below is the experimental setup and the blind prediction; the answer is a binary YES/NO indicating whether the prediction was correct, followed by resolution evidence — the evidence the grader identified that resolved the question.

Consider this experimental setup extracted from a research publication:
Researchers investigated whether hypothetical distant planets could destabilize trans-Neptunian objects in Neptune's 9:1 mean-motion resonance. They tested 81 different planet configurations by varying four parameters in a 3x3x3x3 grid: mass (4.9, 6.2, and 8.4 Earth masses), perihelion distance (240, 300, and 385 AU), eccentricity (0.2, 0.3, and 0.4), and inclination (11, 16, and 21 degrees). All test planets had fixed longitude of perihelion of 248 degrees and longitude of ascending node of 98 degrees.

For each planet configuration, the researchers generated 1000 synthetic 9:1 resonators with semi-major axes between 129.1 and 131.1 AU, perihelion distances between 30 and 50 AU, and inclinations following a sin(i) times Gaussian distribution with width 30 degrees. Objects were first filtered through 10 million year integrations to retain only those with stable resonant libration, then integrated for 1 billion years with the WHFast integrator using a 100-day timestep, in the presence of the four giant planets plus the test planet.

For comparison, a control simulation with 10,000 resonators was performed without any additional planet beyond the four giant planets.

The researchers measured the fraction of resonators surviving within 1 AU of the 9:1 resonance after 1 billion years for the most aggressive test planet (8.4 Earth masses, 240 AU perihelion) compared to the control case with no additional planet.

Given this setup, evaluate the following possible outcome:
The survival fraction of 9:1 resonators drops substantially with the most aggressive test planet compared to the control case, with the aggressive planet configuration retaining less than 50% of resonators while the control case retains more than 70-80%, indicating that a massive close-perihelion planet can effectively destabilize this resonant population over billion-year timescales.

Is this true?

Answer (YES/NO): NO